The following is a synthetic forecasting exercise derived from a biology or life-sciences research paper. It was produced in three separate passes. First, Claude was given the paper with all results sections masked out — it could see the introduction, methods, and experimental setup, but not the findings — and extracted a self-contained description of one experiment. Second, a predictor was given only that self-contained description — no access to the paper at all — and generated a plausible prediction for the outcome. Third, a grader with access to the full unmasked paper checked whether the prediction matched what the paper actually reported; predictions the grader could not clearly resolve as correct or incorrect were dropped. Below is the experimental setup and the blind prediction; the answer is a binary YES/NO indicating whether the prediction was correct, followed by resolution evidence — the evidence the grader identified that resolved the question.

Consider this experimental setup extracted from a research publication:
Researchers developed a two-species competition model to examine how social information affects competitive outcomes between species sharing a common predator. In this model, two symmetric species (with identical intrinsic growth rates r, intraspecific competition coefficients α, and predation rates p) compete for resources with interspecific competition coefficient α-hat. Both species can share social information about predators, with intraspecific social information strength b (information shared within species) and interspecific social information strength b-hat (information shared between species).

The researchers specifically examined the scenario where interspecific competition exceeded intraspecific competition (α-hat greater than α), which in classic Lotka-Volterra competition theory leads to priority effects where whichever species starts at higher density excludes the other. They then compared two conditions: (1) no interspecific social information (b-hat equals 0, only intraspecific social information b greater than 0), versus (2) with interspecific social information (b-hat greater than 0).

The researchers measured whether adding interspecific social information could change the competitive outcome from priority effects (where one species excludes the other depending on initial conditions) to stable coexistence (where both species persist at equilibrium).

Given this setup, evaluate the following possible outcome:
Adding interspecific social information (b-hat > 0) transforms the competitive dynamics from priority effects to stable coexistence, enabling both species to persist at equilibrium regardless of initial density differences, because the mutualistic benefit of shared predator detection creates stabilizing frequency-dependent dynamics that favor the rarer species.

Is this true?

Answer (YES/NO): NO